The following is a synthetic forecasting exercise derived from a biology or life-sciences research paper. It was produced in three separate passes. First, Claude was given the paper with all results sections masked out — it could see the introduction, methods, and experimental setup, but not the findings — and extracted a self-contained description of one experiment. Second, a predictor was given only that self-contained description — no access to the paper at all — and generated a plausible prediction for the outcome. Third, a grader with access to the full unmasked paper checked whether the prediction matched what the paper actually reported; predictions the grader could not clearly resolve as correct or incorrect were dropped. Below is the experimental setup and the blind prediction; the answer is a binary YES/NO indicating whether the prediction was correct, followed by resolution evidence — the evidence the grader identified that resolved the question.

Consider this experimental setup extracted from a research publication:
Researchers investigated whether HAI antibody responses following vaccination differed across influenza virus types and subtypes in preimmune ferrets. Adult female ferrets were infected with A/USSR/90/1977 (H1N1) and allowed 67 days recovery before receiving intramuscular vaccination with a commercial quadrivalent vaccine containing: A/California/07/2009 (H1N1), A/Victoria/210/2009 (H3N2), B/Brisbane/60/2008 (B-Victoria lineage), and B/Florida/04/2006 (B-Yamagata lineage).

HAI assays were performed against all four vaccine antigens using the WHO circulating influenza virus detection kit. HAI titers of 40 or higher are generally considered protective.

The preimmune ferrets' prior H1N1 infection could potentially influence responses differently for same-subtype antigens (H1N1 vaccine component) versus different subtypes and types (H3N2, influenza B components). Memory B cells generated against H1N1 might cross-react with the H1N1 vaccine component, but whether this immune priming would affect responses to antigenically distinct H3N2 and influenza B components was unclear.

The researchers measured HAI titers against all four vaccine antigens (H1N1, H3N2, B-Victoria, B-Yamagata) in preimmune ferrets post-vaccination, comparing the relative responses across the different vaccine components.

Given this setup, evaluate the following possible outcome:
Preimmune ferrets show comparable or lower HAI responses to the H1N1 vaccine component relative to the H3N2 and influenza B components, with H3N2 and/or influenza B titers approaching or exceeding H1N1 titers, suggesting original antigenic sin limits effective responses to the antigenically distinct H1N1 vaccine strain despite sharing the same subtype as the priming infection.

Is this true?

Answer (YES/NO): NO